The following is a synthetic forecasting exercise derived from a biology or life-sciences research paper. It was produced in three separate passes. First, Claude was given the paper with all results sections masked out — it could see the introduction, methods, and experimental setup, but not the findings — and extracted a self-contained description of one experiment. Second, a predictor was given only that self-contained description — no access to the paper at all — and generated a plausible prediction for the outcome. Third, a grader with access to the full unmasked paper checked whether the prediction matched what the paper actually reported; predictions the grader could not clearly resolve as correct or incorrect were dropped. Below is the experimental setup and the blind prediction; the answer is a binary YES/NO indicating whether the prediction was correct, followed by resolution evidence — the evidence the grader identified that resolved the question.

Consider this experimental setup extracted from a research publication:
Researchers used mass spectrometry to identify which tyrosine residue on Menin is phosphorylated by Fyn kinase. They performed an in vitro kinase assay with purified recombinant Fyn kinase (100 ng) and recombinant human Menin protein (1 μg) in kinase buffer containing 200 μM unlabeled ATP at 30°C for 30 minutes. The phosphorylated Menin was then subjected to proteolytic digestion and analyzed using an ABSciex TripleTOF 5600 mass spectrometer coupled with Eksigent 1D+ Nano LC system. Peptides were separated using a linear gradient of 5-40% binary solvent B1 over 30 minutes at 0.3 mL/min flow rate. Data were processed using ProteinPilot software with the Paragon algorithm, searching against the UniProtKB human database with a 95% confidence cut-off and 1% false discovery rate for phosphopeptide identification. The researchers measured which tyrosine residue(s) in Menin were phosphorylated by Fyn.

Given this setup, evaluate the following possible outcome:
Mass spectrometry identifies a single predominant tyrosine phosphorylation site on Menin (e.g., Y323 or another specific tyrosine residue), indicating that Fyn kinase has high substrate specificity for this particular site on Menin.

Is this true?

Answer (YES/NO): YES